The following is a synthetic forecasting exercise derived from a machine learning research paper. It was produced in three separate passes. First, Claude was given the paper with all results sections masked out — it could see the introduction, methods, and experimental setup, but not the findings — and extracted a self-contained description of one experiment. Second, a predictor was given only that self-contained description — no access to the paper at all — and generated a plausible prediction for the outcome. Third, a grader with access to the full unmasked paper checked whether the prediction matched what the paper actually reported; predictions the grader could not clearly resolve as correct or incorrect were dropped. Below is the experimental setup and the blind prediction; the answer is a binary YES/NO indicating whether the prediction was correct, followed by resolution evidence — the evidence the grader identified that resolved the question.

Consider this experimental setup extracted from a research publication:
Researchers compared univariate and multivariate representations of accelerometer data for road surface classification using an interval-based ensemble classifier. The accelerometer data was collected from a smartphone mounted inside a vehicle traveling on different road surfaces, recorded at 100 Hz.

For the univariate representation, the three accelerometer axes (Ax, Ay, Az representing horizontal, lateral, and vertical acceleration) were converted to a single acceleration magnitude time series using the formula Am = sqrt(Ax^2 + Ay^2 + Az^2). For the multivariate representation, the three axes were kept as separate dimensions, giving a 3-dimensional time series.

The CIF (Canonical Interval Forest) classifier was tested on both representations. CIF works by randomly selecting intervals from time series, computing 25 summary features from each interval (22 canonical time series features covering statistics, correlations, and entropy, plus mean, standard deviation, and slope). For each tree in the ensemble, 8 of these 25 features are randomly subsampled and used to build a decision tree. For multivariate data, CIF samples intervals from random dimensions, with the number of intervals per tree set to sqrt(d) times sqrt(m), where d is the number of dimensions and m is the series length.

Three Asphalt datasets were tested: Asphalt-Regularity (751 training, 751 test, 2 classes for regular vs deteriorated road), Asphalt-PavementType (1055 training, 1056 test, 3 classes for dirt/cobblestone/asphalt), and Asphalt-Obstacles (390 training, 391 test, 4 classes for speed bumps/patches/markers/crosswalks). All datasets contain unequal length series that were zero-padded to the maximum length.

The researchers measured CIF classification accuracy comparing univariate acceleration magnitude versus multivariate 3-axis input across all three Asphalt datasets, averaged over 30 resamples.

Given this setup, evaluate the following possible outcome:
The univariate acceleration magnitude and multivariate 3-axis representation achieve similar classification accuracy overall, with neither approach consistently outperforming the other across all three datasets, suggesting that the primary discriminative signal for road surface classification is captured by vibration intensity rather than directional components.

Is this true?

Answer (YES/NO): NO